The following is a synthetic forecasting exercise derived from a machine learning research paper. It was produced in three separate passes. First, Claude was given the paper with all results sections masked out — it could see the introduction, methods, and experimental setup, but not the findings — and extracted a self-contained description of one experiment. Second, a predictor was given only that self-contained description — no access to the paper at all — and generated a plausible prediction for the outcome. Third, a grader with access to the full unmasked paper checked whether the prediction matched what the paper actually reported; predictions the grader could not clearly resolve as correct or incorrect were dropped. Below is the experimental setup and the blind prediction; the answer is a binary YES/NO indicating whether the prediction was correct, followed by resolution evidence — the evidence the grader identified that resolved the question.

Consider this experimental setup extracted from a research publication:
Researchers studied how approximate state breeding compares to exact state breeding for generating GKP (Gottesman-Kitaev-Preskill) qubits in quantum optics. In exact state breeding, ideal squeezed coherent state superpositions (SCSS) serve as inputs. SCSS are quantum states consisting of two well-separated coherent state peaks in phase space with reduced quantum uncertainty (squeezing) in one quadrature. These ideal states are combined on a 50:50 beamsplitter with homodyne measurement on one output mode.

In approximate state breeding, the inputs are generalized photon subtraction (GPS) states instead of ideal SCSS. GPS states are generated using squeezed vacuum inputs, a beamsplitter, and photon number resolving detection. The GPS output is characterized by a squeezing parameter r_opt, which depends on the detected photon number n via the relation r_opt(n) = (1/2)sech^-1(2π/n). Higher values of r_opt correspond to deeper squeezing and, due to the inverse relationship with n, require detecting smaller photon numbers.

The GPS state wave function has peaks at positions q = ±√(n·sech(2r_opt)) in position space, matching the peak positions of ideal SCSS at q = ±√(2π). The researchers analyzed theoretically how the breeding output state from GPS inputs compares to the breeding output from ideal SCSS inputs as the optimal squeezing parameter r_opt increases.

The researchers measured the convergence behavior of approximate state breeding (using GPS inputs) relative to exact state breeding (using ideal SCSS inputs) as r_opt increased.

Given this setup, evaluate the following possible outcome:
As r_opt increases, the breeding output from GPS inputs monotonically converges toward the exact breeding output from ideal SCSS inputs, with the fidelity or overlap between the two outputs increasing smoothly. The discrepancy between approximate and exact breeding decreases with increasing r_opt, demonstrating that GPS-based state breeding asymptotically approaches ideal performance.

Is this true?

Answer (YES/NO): YES